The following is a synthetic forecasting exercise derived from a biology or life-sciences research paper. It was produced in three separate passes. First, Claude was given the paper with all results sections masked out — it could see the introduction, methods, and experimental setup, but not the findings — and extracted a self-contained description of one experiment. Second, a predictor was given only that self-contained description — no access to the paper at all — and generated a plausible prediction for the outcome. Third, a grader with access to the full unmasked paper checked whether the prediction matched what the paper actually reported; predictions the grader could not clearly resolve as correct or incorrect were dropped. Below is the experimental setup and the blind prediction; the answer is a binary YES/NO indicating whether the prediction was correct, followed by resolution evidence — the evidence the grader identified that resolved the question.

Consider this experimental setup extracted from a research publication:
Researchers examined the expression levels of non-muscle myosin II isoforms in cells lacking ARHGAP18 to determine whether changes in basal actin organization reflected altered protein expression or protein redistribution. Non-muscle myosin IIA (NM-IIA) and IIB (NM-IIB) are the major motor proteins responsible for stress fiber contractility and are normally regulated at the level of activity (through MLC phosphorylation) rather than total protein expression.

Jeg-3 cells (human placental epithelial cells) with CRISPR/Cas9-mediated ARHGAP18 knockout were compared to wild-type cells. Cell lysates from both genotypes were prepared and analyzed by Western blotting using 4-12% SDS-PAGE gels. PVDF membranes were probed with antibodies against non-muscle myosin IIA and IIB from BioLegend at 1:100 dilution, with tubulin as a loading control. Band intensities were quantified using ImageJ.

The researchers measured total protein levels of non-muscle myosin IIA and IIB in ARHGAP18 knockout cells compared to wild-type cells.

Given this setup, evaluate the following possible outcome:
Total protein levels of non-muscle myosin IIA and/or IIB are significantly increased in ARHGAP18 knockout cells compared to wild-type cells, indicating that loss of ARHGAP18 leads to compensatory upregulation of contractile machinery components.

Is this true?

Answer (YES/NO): NO